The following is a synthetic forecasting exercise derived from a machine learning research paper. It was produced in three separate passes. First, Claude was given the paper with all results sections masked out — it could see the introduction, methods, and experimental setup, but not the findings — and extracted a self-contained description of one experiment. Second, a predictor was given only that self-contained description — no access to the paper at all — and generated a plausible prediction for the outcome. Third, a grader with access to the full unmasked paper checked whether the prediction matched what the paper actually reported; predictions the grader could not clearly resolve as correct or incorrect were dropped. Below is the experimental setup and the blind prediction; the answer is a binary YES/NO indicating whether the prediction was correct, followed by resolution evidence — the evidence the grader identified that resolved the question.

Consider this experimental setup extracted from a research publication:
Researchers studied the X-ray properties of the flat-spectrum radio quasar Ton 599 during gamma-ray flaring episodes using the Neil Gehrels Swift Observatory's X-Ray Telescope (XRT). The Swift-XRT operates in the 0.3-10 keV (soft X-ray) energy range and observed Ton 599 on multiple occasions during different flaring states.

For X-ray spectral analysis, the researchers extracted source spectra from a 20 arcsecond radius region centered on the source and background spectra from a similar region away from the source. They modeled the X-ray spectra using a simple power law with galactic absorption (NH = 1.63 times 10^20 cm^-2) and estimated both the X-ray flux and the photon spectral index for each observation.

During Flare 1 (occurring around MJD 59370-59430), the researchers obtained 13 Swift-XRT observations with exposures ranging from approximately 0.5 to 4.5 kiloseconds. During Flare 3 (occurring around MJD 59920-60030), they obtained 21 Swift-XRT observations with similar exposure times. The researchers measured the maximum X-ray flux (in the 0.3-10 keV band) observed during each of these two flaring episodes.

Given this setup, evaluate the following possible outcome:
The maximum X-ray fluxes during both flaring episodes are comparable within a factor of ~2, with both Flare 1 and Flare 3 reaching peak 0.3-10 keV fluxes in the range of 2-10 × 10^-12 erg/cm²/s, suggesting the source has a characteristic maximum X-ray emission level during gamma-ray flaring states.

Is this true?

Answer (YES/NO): NO